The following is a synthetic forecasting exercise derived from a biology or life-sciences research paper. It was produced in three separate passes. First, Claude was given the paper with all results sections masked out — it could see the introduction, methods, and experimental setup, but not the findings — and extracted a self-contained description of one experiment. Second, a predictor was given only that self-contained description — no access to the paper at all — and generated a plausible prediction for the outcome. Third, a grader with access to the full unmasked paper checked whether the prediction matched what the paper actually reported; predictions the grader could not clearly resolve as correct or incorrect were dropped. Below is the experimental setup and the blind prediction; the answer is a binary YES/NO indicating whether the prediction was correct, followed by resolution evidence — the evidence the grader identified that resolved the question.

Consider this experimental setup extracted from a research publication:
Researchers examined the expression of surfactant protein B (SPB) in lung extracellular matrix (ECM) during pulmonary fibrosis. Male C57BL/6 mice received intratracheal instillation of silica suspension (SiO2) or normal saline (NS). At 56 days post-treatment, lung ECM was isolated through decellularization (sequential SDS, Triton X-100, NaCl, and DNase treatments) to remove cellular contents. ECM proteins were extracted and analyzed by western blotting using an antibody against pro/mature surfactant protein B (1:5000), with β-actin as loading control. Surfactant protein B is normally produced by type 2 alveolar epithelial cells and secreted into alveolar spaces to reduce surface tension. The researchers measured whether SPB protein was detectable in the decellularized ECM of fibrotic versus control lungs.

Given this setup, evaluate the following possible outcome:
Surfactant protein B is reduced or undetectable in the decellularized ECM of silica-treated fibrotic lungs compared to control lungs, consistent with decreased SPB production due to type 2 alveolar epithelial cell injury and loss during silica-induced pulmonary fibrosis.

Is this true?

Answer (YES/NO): NO